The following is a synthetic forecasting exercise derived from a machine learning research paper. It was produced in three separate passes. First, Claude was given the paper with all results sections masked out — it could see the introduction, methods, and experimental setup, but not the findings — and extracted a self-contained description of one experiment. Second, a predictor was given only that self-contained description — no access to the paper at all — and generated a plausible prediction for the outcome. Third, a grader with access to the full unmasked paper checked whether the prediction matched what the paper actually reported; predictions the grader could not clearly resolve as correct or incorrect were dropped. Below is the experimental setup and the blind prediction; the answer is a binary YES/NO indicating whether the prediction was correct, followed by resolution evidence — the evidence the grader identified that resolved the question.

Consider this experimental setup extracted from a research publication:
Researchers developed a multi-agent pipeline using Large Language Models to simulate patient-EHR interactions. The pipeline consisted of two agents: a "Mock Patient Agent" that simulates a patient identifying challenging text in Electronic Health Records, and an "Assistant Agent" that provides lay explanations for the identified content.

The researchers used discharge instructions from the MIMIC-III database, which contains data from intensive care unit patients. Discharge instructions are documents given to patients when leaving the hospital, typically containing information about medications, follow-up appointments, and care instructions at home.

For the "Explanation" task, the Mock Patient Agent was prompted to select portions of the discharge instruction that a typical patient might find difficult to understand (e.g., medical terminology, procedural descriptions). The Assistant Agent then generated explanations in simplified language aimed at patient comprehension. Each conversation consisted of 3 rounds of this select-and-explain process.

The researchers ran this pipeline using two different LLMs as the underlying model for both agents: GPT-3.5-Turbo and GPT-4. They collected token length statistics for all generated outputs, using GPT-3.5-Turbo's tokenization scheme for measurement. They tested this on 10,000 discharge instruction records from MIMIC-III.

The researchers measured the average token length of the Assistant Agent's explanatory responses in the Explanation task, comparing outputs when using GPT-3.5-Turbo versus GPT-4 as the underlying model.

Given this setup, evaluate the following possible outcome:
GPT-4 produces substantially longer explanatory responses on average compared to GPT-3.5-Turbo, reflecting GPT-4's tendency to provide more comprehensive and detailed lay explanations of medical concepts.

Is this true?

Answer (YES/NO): NO